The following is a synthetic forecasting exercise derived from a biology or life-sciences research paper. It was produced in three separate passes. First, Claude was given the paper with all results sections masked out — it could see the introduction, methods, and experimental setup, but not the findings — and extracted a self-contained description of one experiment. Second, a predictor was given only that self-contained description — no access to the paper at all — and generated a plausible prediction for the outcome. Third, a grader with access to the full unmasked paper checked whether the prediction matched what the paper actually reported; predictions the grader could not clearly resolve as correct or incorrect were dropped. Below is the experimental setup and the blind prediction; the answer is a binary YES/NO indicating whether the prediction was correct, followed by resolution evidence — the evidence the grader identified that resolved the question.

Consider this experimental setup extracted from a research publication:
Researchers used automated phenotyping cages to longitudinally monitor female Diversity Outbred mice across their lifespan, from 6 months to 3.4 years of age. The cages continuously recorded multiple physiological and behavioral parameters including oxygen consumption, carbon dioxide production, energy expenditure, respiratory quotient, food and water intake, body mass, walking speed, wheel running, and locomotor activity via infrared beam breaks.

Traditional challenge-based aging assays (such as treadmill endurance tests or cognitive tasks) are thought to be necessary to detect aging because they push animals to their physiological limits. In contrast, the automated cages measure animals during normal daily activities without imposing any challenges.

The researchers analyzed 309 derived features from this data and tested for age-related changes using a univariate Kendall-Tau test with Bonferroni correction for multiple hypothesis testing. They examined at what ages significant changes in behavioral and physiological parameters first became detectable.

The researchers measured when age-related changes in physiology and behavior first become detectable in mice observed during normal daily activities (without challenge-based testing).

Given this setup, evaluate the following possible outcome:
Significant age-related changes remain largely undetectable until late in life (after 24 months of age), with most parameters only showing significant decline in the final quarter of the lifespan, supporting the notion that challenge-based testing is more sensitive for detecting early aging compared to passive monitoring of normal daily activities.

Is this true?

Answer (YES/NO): NO